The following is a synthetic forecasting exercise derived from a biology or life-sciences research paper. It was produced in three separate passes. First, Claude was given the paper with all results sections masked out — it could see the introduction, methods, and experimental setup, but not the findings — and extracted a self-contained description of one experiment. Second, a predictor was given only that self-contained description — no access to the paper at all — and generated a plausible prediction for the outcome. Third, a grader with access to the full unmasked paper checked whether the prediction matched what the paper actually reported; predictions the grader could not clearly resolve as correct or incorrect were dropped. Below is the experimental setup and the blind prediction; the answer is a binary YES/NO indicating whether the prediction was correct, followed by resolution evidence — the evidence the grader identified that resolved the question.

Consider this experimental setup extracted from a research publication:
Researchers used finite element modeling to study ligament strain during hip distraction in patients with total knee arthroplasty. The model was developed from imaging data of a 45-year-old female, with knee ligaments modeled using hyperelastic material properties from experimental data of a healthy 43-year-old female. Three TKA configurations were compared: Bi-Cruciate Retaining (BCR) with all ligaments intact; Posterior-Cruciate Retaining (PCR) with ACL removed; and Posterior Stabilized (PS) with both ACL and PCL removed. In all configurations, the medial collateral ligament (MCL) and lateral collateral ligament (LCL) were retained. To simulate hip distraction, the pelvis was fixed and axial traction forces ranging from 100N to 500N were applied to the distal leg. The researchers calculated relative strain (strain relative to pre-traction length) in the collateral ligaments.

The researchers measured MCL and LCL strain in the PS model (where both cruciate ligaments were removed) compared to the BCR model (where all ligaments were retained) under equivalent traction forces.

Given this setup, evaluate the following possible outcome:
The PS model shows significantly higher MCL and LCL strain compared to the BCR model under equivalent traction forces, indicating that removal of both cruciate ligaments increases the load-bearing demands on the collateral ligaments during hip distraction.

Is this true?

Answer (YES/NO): YES